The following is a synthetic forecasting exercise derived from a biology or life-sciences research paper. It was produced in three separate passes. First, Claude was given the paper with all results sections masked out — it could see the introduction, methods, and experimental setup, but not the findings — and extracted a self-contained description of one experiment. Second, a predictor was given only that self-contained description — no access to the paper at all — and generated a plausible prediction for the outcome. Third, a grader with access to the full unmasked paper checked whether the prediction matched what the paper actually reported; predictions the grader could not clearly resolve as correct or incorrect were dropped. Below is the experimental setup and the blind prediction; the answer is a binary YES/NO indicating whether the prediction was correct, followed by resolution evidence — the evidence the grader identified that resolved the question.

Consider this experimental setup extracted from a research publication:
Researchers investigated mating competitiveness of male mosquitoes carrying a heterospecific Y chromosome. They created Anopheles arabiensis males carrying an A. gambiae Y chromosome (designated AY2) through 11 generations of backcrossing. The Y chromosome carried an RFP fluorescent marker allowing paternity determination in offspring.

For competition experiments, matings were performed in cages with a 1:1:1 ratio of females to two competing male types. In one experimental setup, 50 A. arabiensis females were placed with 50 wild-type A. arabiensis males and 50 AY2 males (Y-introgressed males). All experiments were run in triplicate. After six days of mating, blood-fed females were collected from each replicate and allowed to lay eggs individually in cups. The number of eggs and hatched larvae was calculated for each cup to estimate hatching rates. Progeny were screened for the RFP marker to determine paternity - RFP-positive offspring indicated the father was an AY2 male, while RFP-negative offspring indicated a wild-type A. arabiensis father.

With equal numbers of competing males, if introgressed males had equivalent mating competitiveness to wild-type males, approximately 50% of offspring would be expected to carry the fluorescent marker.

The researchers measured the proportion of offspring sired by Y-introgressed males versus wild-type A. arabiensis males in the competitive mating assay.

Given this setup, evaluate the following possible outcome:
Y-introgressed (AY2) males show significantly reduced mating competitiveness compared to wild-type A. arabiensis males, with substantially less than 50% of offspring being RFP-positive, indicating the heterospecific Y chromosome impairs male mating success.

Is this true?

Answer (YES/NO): NO